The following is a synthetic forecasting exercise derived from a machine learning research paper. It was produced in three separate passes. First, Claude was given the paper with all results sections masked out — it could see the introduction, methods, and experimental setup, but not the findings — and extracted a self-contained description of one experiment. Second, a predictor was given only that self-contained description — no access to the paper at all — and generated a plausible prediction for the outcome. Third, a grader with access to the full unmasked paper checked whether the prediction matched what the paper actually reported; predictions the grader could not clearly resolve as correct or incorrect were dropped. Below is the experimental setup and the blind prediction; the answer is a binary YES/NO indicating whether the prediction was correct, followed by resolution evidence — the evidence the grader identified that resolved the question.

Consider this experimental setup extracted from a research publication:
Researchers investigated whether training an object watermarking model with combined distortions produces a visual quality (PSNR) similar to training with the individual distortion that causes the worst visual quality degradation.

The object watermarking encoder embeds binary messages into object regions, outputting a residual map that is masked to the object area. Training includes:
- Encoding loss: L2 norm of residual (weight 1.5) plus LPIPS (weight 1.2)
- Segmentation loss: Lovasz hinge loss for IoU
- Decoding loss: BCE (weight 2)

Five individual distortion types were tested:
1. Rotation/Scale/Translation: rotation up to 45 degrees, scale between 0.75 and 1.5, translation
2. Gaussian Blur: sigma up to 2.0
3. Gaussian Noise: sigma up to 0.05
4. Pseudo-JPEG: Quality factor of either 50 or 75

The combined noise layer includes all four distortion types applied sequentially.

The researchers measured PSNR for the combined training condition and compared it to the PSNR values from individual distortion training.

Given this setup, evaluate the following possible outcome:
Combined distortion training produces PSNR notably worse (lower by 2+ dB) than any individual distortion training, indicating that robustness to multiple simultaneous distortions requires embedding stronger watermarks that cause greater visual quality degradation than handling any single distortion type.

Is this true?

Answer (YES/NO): NO